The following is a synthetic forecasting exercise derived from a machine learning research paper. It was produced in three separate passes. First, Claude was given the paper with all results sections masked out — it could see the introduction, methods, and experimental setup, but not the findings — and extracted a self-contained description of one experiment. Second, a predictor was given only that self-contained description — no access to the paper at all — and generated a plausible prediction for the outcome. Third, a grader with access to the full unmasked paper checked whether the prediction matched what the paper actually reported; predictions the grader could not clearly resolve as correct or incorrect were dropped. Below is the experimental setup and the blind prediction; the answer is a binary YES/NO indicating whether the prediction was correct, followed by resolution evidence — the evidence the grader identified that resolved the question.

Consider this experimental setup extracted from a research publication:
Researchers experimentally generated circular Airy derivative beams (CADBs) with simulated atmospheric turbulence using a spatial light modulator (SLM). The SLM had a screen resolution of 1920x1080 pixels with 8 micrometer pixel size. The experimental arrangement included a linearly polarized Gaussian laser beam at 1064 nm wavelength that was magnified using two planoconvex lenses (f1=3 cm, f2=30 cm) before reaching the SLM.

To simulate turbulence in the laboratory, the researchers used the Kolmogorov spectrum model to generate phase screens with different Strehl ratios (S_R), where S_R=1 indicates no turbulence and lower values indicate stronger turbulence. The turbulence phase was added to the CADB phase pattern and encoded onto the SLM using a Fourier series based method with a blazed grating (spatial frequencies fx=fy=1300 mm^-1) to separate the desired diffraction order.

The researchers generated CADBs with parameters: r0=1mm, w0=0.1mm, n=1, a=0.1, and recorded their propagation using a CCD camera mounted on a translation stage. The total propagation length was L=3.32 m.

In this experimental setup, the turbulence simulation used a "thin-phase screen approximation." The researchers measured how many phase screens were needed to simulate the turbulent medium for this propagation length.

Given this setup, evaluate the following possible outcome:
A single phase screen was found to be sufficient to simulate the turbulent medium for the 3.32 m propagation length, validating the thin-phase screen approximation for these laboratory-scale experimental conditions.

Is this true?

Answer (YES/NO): YES